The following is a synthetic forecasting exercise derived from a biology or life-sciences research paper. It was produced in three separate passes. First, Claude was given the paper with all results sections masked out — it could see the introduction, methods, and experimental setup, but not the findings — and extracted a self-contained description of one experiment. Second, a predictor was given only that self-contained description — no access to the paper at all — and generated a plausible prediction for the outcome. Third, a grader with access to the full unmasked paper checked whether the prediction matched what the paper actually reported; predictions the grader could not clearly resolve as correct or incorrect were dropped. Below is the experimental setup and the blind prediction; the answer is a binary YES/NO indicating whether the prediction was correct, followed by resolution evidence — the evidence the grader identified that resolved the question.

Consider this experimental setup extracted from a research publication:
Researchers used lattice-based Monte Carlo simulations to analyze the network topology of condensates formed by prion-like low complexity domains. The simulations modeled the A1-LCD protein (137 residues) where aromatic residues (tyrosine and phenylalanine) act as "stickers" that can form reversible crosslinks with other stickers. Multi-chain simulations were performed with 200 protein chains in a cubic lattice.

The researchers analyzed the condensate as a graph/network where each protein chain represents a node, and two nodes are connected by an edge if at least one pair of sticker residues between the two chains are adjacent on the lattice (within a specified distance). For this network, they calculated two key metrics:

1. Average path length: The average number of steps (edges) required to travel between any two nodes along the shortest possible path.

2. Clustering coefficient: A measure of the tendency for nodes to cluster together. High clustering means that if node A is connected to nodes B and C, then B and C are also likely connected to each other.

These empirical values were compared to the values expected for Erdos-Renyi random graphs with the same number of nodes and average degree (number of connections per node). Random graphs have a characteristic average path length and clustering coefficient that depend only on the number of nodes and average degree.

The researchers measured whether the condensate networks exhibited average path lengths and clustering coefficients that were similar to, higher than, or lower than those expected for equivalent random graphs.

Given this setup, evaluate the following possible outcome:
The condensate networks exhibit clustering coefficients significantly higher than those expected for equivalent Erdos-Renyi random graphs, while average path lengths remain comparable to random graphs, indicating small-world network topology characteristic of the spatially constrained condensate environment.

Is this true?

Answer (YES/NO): NO